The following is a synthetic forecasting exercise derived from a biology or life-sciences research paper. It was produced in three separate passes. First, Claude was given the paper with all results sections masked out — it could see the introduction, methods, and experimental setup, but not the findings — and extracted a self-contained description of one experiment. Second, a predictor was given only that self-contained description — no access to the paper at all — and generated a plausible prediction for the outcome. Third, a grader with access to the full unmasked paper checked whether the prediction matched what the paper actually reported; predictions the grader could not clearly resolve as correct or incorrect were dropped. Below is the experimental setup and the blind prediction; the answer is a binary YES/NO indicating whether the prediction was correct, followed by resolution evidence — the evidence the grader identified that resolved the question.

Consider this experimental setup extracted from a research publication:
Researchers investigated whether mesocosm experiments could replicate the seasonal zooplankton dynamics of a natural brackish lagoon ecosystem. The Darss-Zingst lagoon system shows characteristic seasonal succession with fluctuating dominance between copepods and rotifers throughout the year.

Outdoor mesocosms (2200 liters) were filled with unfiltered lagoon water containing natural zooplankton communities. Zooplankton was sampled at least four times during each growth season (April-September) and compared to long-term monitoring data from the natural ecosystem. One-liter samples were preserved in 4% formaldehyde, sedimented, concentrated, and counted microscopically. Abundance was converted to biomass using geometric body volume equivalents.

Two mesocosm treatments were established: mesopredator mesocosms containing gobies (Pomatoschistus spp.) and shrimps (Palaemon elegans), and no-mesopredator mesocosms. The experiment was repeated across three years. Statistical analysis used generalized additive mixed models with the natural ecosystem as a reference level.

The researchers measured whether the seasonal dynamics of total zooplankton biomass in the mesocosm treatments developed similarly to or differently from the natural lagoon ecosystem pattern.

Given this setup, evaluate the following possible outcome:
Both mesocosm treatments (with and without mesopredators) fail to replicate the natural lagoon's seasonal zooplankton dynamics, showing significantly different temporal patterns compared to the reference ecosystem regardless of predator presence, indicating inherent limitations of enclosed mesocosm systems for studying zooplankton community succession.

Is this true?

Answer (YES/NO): NO